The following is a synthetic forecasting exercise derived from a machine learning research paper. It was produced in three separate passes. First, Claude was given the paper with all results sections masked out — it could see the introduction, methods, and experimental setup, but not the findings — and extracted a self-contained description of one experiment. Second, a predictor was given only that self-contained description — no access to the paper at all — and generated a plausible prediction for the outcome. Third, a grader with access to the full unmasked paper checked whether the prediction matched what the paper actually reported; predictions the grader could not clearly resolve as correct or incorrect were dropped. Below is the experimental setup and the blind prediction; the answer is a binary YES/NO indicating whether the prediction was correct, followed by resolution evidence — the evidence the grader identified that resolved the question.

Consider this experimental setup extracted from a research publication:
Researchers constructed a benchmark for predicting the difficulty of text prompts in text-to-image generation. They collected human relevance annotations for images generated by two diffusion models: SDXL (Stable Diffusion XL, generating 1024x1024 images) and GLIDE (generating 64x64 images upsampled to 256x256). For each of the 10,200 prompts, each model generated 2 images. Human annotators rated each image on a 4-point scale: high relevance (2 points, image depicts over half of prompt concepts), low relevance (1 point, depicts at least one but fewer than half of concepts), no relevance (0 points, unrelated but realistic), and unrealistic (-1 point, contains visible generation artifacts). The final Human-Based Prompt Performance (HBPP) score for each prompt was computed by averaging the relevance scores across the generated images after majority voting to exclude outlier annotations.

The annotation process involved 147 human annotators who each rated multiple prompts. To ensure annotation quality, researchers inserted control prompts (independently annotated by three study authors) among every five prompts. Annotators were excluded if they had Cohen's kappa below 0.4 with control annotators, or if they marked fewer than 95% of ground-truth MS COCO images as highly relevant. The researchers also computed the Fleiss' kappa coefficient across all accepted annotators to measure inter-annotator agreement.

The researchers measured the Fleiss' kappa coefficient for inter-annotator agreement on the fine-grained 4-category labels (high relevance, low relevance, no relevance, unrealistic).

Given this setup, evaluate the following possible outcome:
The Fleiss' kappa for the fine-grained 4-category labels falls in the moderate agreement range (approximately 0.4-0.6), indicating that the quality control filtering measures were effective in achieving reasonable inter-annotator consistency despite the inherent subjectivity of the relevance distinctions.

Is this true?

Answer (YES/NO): YES